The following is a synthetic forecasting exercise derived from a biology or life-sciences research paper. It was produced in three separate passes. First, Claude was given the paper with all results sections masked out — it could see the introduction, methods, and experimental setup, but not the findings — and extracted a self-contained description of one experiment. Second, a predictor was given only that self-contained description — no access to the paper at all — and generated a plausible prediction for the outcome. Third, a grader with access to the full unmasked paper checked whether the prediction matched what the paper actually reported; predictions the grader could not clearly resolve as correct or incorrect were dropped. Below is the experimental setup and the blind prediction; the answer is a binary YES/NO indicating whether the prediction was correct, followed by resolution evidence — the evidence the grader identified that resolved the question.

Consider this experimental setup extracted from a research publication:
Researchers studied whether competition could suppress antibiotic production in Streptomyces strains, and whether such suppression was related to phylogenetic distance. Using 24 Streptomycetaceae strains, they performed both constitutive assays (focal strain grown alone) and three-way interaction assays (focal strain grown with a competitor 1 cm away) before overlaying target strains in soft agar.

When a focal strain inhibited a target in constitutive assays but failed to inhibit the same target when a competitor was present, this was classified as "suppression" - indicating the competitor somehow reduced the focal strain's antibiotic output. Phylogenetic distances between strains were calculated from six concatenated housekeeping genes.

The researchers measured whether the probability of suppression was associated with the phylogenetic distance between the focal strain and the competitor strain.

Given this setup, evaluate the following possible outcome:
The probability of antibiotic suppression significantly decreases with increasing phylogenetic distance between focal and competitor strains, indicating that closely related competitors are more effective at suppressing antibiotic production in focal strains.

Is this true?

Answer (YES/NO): NO